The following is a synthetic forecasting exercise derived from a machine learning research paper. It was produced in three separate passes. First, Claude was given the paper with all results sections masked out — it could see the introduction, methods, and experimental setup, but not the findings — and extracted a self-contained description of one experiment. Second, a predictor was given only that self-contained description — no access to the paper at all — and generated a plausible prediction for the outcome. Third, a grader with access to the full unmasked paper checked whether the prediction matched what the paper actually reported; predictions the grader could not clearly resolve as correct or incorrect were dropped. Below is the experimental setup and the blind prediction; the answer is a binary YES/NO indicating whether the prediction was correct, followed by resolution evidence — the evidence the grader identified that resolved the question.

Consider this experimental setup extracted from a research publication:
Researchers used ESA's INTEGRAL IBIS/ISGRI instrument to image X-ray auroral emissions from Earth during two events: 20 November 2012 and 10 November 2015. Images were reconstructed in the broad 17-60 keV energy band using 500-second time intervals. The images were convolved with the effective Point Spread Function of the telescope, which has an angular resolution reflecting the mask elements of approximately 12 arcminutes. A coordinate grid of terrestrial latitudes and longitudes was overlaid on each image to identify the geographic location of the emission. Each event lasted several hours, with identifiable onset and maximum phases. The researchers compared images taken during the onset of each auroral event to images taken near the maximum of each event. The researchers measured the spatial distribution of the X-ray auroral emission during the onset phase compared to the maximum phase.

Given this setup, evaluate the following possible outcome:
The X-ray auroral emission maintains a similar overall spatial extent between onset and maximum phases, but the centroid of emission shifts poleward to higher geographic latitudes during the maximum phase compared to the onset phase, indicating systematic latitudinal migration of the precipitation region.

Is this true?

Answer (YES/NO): NO